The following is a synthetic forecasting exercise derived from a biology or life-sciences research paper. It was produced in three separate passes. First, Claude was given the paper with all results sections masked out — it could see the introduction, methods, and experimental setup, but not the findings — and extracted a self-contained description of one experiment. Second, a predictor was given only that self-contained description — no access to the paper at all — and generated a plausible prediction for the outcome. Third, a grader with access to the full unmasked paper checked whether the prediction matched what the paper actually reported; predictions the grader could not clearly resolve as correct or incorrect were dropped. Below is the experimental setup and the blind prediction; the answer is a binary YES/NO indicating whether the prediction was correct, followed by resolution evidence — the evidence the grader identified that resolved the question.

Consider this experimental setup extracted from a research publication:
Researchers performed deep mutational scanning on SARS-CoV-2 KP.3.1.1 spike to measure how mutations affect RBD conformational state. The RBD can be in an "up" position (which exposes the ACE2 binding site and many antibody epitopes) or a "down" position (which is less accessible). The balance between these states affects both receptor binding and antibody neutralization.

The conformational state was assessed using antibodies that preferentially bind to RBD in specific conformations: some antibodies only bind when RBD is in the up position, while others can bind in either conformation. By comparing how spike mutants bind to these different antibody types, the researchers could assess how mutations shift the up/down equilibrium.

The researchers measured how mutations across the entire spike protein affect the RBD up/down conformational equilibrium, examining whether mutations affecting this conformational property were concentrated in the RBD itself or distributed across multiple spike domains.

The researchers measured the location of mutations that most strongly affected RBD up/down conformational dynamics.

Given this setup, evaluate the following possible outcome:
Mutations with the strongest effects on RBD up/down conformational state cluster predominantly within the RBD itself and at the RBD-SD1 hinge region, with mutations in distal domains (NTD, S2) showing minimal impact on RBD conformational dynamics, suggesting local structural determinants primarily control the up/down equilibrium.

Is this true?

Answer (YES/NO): NO